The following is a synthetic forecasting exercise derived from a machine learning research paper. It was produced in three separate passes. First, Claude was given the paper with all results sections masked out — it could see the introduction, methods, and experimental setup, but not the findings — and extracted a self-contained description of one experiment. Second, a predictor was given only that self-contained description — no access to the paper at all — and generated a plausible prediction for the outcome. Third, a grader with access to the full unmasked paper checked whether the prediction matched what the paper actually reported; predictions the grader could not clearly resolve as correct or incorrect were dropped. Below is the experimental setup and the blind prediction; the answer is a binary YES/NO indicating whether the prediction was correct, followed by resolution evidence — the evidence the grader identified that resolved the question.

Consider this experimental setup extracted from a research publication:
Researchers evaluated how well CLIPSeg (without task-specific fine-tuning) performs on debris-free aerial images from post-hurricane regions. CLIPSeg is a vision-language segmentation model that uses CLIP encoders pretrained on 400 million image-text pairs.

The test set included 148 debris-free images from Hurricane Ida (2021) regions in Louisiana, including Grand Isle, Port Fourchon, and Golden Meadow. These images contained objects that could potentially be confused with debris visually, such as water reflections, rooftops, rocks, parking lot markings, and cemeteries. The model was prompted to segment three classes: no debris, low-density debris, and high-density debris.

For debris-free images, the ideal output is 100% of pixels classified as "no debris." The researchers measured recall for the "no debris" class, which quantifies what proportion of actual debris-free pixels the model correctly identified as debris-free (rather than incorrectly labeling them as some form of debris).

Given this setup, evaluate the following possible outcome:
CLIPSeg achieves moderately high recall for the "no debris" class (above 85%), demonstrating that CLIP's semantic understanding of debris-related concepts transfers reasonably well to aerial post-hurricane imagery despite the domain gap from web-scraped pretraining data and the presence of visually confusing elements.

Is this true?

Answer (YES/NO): YES